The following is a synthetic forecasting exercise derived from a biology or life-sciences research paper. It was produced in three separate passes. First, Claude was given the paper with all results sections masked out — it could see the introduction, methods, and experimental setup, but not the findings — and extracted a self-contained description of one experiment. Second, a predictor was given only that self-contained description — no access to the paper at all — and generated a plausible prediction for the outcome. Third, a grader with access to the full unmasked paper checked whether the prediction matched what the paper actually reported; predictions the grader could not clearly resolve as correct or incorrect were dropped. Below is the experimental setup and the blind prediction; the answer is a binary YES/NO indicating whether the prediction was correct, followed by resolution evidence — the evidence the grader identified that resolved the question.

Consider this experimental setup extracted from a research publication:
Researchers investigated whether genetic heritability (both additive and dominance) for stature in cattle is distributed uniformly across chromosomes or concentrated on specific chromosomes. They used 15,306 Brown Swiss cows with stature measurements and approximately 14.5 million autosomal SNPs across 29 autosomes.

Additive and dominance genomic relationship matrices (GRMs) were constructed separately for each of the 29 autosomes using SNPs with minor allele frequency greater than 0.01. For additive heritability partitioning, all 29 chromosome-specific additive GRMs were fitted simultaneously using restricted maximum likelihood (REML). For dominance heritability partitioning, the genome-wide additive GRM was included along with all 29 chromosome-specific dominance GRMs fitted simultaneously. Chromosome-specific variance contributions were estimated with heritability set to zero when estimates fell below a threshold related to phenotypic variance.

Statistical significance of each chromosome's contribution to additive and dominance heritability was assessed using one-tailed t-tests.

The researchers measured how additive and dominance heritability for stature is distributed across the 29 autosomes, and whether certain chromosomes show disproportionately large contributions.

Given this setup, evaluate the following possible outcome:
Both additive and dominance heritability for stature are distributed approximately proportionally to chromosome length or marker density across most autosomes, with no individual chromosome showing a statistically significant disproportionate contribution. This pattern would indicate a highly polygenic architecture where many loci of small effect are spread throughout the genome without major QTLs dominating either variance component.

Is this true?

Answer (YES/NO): NO